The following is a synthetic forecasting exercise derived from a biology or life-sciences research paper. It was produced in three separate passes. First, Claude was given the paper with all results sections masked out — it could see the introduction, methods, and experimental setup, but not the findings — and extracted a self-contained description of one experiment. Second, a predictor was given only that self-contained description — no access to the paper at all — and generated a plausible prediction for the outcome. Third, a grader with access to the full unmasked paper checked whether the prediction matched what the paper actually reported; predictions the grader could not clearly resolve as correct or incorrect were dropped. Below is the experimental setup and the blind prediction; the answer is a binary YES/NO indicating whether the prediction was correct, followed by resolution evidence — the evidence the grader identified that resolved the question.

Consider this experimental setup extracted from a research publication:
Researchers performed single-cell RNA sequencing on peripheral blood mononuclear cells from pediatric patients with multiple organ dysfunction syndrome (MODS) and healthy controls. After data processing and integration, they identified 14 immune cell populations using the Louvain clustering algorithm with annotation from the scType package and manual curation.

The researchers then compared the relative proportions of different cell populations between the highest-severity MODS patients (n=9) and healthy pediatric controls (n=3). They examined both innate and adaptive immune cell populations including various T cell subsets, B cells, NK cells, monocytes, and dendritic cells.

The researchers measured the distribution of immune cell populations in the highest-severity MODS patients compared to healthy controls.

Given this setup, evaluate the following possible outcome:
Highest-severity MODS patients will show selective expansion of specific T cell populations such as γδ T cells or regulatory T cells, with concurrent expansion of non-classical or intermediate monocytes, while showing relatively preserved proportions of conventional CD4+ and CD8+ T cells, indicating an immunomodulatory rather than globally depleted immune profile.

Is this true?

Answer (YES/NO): NO